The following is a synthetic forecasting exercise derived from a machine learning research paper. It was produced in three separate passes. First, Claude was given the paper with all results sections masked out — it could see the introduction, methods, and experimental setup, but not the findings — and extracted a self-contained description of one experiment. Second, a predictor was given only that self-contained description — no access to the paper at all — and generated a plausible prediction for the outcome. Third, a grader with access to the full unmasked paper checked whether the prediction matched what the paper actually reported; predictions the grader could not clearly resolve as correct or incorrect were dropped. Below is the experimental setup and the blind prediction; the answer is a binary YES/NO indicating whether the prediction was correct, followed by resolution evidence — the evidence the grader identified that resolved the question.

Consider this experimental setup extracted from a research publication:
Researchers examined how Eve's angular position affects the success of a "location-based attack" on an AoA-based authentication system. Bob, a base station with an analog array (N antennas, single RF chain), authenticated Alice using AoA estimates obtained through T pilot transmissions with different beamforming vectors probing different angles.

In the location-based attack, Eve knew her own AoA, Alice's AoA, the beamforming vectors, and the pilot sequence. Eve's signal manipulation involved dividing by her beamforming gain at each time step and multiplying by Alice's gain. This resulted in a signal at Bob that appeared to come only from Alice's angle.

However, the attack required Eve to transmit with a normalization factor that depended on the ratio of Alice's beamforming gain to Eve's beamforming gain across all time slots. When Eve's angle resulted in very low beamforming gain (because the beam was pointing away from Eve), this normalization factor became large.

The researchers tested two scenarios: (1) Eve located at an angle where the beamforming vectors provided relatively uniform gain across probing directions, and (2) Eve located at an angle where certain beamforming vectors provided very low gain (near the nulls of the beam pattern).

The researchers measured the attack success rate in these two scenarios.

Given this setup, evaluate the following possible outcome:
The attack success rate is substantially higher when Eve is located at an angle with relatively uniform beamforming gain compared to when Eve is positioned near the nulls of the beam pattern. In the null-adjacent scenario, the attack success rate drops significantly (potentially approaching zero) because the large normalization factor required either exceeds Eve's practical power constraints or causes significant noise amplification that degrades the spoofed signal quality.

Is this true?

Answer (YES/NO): YES